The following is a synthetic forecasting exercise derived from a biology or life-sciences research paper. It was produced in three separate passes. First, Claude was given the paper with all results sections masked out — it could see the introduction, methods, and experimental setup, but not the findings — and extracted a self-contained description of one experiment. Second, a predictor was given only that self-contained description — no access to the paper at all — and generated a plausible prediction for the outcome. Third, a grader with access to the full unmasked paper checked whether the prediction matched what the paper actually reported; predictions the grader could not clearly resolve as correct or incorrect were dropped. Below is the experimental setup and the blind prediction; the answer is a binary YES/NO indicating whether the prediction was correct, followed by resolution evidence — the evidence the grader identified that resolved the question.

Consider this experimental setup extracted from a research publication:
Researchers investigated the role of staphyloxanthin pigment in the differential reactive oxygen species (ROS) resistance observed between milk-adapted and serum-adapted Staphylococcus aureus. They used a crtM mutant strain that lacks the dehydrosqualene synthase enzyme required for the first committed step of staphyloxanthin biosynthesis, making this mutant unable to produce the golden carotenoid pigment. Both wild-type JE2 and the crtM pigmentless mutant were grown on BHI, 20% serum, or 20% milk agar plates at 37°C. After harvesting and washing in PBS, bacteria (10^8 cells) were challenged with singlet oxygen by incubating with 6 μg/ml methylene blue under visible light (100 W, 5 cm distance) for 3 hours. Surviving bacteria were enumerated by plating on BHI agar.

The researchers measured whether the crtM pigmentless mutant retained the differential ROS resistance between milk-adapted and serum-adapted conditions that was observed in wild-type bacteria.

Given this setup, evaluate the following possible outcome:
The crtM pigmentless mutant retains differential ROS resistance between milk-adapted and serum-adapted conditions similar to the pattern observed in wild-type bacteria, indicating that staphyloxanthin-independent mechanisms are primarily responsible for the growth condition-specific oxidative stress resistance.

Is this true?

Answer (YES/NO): NO